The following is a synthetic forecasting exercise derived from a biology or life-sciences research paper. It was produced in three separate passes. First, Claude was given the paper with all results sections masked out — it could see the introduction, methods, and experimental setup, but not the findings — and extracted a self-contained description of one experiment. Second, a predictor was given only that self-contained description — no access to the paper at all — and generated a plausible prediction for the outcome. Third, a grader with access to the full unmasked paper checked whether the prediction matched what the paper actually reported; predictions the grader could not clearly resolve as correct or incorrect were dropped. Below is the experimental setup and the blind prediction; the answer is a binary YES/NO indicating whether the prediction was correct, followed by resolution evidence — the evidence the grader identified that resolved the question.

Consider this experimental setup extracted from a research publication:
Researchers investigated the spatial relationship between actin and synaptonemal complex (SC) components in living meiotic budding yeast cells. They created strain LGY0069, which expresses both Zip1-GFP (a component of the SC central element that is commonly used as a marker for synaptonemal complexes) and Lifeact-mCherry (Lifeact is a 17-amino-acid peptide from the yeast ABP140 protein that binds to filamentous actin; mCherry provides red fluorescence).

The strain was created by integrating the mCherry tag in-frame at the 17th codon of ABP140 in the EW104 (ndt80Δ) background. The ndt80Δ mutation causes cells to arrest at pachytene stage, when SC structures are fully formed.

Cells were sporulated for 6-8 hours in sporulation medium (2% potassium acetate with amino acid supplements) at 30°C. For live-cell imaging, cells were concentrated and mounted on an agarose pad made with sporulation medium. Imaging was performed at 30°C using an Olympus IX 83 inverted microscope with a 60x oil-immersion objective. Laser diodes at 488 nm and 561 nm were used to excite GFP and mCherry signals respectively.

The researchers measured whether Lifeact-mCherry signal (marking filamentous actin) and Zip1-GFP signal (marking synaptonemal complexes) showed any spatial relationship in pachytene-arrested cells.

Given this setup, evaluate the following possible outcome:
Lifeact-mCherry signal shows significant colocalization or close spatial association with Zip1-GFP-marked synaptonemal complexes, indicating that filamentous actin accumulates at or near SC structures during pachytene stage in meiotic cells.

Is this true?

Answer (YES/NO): NO